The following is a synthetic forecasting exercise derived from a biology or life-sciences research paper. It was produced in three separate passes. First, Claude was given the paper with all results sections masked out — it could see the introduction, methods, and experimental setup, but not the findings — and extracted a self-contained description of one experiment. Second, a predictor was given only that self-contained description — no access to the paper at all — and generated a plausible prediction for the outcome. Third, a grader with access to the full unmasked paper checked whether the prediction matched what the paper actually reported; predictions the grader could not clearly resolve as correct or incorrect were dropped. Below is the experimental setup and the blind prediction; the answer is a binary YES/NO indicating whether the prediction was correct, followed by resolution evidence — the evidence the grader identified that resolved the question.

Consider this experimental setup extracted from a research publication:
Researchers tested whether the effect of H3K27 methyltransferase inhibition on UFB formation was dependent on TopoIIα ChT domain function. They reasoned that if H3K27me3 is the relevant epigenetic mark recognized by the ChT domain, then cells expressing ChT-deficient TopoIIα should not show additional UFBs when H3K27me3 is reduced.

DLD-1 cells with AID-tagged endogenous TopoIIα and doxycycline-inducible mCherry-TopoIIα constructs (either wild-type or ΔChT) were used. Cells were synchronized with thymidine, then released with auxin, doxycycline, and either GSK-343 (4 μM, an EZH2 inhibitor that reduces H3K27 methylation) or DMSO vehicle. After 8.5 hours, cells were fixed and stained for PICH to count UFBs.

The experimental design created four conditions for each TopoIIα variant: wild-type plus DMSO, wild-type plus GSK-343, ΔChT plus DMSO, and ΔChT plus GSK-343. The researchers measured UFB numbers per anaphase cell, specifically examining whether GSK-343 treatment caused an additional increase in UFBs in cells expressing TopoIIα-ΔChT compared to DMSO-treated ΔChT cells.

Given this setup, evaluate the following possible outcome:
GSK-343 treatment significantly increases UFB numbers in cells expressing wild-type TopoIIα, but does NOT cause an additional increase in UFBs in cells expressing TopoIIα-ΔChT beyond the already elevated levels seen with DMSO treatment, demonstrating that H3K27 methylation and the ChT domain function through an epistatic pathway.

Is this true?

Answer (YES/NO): YES